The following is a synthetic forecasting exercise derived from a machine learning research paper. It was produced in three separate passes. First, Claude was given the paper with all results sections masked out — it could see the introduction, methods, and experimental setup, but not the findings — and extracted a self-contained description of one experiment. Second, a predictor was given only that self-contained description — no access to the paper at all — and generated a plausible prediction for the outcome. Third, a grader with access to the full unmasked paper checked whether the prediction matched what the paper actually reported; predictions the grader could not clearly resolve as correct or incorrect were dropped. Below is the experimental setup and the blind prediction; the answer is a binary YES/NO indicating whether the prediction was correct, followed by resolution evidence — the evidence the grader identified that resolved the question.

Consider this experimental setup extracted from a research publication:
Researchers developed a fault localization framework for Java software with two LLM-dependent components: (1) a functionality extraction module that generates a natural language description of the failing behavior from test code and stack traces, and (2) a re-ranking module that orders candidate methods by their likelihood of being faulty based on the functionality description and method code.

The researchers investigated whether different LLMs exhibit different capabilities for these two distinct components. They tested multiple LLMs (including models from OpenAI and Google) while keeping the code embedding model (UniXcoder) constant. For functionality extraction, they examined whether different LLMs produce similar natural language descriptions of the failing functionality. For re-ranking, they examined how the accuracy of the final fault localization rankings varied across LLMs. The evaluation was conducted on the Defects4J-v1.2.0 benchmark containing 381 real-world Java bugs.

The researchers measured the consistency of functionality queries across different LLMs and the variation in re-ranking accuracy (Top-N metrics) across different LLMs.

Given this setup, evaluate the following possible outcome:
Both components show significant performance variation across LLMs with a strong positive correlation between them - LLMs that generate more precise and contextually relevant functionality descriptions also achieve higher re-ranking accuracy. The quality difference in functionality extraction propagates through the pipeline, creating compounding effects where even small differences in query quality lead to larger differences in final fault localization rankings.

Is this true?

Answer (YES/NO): NO